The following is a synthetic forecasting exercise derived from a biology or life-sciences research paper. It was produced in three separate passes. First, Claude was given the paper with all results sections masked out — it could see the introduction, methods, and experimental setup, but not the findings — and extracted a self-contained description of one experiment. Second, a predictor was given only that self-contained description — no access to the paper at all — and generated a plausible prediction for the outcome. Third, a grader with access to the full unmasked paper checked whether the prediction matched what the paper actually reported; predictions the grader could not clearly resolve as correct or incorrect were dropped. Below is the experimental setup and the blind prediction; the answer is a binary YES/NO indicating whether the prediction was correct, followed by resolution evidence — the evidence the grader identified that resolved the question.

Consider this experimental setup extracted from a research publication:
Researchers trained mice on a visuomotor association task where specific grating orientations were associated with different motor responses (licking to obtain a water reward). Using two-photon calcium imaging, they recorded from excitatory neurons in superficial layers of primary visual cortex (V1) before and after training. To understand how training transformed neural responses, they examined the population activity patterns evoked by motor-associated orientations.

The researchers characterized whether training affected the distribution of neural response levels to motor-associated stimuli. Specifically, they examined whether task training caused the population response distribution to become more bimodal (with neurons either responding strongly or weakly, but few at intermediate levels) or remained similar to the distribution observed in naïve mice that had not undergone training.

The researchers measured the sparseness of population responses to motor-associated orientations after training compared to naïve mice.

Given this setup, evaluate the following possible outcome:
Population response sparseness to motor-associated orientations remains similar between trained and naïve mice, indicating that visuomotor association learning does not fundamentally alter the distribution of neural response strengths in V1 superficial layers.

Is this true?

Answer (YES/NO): NO